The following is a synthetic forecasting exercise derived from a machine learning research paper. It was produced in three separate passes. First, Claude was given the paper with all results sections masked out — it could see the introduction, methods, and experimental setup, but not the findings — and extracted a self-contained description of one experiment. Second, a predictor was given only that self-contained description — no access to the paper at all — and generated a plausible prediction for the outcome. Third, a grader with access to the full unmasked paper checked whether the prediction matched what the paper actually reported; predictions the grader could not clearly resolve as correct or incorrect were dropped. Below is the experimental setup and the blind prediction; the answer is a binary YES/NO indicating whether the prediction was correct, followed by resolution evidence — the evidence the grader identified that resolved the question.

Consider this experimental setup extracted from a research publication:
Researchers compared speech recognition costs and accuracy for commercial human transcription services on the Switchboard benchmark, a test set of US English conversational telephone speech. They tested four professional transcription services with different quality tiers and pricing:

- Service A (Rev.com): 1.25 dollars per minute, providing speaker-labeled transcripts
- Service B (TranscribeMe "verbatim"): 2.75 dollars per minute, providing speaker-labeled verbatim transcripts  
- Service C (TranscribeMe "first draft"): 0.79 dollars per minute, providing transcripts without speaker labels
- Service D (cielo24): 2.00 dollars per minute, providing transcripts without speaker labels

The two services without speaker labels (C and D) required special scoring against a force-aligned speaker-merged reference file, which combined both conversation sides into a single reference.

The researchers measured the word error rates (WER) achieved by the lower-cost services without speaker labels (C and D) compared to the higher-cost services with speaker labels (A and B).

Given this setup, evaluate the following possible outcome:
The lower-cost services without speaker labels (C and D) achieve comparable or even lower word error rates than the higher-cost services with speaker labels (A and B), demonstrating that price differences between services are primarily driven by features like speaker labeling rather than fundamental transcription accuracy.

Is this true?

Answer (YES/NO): NO